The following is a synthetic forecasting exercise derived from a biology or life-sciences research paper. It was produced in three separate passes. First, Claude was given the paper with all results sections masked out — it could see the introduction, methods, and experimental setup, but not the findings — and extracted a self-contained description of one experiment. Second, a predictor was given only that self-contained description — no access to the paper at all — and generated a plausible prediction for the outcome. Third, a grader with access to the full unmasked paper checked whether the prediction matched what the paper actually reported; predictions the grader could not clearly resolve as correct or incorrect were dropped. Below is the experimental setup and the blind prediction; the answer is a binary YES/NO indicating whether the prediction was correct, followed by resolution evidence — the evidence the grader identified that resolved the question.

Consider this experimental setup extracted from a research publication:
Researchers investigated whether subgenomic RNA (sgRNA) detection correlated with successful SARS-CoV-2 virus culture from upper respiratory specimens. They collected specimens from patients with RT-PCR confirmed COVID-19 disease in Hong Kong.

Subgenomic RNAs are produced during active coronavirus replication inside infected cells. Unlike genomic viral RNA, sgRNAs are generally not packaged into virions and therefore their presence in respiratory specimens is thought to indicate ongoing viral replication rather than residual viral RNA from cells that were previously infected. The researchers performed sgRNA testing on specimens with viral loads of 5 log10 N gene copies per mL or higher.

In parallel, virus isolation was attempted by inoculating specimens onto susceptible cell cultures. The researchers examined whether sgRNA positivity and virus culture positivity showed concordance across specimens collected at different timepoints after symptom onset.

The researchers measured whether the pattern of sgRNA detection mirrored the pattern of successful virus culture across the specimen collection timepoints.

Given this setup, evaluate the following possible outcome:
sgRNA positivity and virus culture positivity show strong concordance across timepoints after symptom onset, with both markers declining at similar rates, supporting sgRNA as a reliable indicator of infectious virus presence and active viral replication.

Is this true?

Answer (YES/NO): NO